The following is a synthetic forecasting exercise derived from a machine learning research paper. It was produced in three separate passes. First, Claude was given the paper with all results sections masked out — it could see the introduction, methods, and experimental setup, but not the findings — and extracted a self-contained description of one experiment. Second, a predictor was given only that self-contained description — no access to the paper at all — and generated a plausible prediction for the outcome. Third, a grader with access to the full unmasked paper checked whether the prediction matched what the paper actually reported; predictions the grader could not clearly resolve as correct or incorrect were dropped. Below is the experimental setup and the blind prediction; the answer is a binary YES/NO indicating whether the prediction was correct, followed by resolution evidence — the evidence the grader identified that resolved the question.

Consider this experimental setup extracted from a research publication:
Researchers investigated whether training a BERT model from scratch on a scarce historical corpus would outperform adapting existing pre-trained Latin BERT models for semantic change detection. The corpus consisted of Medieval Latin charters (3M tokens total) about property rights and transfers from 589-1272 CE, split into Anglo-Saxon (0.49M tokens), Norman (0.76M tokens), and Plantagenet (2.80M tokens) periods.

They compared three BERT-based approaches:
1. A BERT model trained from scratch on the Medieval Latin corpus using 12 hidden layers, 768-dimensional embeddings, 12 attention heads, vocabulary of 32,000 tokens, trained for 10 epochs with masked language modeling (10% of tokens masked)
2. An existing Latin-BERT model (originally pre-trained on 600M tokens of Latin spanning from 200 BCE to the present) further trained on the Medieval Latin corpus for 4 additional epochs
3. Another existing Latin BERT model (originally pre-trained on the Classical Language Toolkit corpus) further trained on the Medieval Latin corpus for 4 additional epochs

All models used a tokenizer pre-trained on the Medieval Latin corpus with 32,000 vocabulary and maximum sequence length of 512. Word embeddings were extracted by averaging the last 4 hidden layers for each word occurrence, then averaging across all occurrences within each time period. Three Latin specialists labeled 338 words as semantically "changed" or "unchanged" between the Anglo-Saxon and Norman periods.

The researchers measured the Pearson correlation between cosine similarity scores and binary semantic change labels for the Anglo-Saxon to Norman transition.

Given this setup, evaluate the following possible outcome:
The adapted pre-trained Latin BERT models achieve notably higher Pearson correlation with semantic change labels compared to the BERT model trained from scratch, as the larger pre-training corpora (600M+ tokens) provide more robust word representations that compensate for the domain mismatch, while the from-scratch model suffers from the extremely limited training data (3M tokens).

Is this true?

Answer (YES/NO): NO